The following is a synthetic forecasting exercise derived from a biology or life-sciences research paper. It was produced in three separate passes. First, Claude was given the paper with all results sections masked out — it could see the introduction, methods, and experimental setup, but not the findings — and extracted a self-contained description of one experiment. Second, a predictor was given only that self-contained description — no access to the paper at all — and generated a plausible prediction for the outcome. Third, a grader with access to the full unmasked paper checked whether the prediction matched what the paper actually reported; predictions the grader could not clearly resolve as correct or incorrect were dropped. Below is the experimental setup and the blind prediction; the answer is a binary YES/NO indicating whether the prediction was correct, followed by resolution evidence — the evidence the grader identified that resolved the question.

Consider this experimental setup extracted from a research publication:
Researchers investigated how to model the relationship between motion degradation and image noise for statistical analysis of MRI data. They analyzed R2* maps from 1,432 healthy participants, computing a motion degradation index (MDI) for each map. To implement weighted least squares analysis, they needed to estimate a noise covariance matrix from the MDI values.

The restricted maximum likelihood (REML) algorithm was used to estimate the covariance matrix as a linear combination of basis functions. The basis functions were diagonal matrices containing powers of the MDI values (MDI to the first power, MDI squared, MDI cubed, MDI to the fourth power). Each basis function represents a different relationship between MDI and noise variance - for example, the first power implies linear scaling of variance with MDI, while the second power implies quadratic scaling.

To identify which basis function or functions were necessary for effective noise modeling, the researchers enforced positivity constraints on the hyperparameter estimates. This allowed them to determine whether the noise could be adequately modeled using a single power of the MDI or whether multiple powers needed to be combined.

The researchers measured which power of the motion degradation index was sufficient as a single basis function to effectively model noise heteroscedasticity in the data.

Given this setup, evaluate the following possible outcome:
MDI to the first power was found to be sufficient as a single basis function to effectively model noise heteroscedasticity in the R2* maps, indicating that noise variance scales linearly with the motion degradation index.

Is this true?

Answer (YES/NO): NO